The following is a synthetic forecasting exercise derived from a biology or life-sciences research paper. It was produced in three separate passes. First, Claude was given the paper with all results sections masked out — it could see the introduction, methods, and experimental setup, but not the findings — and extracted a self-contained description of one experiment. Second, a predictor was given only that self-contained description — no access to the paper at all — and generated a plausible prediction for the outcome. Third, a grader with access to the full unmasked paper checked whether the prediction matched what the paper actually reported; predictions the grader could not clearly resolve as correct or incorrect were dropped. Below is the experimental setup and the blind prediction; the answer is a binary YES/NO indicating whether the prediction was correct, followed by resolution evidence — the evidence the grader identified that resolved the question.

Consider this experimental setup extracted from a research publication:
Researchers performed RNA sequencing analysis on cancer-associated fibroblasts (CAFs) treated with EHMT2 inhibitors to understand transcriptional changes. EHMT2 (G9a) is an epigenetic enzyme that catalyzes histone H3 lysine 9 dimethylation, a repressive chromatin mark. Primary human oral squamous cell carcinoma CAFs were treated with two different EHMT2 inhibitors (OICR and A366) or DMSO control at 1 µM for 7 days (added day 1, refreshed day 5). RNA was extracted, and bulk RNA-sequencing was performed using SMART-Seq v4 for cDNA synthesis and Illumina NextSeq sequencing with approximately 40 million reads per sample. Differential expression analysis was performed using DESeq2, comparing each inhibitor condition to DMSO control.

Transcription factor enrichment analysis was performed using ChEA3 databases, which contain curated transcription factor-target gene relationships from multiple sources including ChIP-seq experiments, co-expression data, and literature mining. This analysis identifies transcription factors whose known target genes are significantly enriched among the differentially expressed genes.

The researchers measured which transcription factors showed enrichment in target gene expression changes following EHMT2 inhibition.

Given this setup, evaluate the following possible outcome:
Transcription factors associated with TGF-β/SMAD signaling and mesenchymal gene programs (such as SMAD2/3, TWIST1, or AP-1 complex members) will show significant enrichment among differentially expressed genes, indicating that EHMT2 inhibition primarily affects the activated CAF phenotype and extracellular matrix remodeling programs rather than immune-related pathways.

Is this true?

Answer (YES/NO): NO